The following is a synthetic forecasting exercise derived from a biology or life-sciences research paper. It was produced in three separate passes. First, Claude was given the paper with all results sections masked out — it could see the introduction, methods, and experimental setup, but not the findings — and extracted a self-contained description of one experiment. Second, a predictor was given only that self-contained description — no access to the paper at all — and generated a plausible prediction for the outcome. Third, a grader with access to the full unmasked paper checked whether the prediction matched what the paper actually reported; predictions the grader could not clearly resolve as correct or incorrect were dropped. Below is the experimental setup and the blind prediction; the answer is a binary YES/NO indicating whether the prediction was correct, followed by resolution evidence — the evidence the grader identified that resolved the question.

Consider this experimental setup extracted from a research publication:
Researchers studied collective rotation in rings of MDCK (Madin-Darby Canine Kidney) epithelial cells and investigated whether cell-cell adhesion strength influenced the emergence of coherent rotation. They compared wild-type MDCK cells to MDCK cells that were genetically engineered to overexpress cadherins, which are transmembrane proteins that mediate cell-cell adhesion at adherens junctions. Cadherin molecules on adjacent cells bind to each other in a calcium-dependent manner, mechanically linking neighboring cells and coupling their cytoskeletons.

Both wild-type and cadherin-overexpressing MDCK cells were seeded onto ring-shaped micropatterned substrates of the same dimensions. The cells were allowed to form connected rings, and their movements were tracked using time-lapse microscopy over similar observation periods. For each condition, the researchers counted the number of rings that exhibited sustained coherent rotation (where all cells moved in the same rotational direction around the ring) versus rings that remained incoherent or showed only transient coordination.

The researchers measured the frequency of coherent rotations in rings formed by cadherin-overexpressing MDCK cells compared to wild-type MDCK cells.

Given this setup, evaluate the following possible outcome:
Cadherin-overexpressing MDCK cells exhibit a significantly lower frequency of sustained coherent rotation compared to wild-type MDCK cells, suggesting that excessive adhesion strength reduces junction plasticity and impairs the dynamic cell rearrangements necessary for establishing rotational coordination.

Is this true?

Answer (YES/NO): NO